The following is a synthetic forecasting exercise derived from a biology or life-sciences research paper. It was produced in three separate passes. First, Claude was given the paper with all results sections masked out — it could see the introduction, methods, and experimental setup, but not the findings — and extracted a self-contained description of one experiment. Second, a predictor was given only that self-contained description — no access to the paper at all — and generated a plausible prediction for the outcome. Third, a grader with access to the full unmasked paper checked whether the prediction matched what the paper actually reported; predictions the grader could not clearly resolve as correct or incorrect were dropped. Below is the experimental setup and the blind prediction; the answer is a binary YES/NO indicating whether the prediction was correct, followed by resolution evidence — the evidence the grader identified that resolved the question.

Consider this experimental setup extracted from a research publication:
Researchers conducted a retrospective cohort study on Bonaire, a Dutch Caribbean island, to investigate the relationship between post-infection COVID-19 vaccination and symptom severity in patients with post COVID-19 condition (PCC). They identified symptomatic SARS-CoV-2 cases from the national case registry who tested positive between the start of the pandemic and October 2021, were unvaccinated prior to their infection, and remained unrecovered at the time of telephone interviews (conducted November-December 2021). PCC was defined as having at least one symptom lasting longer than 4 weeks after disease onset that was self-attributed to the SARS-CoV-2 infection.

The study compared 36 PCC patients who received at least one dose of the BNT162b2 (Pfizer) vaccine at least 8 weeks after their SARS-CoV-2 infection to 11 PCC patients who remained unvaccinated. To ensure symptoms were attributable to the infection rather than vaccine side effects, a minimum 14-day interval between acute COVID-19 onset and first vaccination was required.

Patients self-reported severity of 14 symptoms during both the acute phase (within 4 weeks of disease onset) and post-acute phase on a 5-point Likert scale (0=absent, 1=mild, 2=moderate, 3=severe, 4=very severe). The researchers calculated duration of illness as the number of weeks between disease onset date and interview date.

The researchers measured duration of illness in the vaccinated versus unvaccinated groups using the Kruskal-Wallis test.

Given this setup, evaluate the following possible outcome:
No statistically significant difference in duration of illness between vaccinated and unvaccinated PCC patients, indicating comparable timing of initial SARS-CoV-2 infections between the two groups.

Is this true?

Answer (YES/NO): NO